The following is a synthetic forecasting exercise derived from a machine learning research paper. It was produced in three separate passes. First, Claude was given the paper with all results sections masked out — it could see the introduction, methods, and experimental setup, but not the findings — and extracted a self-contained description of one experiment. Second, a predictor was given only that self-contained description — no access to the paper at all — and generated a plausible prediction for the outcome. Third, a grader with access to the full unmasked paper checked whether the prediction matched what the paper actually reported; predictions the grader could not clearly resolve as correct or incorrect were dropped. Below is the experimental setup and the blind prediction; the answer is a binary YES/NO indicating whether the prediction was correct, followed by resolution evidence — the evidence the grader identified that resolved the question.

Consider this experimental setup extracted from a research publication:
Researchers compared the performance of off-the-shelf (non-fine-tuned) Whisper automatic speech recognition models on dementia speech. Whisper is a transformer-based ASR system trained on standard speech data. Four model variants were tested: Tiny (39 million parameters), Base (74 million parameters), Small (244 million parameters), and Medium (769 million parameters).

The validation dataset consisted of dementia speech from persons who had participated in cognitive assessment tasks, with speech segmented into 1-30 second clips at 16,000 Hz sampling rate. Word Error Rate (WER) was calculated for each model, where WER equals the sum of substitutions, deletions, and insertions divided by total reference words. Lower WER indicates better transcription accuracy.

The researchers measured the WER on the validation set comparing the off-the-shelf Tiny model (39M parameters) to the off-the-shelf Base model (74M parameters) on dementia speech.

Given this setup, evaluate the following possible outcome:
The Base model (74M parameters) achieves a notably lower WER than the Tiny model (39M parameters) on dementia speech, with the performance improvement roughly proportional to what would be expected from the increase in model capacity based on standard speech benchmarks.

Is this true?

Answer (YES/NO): NO